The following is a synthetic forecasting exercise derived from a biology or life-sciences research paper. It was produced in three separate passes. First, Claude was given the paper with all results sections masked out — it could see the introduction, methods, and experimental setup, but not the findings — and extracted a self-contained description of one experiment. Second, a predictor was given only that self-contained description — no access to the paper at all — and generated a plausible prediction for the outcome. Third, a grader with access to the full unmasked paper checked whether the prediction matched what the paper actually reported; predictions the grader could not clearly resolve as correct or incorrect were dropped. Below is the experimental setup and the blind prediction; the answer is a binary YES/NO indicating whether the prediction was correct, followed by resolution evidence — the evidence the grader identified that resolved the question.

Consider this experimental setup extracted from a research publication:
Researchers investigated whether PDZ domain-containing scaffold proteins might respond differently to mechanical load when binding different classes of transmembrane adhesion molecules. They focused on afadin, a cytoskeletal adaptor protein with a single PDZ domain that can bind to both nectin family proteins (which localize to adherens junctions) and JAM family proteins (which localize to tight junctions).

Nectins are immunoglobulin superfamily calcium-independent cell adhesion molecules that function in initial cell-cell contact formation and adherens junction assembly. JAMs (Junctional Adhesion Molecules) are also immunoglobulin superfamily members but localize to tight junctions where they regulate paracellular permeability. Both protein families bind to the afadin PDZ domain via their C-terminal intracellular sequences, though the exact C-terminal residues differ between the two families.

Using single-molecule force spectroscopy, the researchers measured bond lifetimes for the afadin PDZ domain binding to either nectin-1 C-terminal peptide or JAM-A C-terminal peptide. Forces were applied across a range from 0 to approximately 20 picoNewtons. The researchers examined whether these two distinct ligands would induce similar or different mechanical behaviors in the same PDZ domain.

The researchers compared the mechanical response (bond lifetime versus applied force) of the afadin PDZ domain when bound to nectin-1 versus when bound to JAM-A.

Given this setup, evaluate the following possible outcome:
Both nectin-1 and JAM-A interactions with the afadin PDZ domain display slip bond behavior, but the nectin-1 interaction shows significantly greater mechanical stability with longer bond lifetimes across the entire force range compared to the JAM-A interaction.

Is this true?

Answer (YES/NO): NO